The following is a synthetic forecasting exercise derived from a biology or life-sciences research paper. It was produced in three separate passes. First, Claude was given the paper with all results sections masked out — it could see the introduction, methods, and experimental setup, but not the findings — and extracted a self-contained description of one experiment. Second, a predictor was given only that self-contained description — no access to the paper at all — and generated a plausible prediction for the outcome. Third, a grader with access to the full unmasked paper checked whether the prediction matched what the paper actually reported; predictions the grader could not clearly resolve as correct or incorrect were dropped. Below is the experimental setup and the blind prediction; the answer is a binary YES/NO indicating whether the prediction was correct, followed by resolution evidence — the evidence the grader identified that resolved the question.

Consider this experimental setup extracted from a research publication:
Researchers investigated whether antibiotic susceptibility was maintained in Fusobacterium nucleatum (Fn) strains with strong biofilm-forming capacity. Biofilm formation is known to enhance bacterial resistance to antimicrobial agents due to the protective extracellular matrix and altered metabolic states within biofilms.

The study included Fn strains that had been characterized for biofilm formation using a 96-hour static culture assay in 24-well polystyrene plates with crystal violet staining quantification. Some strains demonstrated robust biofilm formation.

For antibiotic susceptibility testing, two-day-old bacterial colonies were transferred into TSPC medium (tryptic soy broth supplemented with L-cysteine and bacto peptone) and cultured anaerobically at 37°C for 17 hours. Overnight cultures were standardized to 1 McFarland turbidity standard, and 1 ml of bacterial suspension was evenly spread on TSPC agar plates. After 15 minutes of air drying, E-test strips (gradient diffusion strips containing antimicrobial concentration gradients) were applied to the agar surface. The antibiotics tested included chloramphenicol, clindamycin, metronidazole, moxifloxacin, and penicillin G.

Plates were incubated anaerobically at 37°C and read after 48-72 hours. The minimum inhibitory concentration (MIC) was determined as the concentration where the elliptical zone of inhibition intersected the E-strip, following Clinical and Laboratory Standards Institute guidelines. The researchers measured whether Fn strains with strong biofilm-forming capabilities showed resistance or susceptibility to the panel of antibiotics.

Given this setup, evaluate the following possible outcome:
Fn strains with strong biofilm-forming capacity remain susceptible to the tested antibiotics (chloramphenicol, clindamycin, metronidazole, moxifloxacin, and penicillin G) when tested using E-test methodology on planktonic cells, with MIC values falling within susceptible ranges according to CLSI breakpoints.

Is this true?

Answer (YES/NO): YES